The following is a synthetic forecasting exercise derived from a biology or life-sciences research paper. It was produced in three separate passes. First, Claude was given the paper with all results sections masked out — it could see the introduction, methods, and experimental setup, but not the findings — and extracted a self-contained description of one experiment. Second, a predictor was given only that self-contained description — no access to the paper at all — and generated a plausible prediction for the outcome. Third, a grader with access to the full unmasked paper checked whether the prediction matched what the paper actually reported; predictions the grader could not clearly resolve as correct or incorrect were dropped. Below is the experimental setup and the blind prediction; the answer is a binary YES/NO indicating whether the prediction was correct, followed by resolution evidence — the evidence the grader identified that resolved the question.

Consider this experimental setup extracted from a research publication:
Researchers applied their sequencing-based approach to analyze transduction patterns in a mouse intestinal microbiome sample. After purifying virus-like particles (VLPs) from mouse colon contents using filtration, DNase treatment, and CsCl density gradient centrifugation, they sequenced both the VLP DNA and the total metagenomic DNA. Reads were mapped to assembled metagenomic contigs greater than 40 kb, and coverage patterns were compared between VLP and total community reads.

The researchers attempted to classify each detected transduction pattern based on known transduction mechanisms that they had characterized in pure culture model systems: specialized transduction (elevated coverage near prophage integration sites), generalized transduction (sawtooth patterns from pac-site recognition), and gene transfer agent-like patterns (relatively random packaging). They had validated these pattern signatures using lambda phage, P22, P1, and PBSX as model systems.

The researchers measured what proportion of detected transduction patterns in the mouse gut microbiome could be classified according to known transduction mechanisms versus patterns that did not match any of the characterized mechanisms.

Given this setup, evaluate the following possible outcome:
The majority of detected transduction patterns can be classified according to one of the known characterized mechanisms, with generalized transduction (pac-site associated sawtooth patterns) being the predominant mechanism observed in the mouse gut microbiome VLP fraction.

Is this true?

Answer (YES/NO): NO